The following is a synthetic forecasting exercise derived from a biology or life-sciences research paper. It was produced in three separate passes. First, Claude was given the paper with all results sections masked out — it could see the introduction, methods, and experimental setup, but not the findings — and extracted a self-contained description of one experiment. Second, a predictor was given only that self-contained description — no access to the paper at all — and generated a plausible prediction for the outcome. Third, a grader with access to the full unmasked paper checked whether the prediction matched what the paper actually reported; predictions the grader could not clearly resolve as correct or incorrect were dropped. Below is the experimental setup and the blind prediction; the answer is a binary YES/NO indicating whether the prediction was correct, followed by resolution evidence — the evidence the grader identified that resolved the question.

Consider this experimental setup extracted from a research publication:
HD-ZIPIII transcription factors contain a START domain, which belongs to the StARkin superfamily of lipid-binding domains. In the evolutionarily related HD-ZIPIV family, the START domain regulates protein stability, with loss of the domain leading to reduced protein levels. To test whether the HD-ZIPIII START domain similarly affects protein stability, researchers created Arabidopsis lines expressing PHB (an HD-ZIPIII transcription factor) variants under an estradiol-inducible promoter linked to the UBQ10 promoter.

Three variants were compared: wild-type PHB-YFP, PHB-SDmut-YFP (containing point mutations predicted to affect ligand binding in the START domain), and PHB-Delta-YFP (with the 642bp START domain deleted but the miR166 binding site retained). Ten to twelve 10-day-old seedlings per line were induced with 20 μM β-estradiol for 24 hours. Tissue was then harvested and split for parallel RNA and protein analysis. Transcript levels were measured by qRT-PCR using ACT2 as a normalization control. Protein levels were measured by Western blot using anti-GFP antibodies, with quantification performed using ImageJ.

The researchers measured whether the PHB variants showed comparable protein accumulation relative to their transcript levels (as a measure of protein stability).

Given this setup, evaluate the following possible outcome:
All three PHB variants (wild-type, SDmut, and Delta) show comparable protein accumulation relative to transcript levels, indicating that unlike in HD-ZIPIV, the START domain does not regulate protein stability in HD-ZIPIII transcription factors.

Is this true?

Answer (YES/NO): YES